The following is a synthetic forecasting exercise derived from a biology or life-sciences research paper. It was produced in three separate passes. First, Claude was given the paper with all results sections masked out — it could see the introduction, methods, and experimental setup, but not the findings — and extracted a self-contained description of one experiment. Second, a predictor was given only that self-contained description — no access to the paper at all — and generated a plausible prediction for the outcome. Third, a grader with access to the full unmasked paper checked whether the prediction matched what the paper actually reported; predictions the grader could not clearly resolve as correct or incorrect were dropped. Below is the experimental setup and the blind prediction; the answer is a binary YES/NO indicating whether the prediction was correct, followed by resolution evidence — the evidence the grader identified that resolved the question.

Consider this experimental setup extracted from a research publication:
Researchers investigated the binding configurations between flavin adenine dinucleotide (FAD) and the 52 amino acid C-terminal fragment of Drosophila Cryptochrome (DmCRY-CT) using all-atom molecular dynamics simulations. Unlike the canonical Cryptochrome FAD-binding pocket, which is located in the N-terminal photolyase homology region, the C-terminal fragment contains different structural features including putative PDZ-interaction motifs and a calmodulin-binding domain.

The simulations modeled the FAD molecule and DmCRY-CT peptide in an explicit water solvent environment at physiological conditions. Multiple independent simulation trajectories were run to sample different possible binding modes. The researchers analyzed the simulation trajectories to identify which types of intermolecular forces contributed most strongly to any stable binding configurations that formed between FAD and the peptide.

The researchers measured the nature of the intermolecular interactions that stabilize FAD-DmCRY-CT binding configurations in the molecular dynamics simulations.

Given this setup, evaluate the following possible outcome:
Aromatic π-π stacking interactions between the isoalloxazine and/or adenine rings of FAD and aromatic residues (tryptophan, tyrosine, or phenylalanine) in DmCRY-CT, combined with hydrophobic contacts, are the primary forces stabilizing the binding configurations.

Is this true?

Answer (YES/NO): NO